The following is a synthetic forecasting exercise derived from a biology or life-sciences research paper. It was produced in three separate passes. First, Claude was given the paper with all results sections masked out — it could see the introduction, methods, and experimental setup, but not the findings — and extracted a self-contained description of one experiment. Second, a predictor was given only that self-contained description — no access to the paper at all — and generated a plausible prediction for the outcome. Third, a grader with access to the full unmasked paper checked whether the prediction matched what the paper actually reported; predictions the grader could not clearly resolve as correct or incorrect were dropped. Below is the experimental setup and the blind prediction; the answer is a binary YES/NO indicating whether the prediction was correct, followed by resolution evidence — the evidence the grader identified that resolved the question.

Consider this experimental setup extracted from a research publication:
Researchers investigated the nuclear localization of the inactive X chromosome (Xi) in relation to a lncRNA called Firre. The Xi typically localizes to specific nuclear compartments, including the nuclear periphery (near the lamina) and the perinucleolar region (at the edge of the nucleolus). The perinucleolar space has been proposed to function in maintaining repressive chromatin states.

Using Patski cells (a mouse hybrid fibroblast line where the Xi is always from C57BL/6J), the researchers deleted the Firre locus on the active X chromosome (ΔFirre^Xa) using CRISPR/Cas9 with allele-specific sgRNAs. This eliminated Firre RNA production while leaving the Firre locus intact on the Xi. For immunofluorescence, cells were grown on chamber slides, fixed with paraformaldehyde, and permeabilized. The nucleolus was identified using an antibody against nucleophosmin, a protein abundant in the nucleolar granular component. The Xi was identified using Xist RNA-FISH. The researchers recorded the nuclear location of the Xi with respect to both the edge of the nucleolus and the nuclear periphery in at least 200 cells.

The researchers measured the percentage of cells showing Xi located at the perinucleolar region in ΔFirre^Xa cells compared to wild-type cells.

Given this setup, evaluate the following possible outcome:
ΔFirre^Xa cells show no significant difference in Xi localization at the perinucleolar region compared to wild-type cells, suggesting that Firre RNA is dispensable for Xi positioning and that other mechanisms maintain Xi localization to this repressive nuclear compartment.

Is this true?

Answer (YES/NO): NO